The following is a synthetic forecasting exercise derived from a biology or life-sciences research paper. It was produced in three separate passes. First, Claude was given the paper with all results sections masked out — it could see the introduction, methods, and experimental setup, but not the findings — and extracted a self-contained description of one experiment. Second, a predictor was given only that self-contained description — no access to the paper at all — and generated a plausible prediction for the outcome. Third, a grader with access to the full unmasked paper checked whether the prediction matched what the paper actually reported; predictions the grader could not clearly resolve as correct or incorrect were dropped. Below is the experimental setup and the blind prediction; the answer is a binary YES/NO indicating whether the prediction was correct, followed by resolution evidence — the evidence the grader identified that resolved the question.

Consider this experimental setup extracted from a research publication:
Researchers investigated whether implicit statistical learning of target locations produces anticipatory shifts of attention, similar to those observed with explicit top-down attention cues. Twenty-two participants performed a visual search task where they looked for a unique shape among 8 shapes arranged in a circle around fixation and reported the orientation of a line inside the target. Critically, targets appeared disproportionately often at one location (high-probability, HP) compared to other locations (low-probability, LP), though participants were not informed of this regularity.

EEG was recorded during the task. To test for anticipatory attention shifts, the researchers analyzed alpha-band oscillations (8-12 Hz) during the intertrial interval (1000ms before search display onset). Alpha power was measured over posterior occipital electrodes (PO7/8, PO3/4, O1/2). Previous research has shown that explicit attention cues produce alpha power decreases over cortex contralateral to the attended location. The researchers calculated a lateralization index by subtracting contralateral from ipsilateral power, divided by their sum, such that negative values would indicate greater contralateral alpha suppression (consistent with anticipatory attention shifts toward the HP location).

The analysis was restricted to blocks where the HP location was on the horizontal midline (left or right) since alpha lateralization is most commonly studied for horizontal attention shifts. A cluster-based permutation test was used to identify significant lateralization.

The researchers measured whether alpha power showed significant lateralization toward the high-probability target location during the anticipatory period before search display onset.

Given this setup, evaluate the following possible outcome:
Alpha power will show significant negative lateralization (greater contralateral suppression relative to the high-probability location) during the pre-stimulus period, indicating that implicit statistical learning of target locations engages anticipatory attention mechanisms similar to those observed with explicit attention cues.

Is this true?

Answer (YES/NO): NO